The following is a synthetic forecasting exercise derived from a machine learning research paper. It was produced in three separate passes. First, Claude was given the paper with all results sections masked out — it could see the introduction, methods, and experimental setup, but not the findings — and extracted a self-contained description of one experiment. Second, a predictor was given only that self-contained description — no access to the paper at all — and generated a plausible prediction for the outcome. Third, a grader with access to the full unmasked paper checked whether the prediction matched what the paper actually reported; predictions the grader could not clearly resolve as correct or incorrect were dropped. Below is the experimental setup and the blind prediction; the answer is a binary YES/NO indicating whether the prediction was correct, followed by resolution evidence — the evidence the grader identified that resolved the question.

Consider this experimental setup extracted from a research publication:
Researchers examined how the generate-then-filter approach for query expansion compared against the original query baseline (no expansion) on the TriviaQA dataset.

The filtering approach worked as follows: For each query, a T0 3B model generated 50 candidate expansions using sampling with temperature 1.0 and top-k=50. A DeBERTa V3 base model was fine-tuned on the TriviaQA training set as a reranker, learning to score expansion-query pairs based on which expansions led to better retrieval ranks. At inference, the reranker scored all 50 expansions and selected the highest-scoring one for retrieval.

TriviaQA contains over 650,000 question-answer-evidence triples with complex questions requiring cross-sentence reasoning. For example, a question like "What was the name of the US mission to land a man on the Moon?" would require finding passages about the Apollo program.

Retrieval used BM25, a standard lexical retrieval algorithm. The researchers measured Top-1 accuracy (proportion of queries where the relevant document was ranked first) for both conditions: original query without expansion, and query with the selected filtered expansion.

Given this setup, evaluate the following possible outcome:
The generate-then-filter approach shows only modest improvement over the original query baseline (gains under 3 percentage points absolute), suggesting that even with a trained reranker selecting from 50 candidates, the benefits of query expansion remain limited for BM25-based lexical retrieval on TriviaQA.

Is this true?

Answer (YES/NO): NO